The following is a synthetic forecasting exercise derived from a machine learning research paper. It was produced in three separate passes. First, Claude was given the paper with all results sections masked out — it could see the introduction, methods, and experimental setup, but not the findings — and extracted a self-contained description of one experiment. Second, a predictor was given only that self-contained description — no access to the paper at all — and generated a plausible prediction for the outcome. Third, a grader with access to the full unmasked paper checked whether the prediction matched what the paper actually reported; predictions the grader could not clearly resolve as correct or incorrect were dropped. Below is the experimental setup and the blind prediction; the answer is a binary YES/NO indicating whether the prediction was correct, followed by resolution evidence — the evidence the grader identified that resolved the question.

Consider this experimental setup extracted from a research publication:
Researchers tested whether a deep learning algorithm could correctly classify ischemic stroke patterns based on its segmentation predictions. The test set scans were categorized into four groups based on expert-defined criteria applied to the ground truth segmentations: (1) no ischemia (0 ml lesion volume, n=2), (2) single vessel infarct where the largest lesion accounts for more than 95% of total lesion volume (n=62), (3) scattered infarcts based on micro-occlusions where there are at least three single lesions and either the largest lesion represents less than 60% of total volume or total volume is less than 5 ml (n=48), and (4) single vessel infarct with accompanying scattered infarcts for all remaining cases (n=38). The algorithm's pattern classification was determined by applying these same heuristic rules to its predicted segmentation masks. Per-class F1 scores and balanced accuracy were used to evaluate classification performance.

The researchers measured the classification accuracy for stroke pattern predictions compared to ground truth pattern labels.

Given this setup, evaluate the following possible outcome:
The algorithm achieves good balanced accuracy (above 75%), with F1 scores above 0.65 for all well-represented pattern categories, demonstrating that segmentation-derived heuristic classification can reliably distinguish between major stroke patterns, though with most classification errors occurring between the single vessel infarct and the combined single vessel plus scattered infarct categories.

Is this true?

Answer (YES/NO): NO